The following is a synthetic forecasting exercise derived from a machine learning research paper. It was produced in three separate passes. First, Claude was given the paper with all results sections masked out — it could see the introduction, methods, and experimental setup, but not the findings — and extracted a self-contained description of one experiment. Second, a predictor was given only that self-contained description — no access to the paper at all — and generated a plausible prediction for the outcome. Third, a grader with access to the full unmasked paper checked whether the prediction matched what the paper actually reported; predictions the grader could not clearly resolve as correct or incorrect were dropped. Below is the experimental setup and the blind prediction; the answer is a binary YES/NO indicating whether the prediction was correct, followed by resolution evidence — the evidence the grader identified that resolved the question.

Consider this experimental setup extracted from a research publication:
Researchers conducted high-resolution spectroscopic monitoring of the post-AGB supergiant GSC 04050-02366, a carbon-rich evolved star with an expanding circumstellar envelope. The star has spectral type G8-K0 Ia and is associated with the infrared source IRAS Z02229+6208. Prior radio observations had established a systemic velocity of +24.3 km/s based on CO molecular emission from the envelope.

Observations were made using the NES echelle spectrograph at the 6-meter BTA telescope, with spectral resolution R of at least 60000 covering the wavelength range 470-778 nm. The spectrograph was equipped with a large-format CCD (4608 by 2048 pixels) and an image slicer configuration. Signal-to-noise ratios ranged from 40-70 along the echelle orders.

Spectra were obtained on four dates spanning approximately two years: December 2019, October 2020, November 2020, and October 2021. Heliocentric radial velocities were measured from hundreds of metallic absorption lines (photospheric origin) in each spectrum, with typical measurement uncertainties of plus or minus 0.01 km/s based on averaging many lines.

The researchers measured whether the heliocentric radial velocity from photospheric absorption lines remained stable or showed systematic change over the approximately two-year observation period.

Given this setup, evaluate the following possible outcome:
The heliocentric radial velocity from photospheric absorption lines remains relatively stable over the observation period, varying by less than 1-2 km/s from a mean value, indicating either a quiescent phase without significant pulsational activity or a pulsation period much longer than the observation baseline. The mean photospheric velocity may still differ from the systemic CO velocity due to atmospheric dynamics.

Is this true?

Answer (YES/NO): NO